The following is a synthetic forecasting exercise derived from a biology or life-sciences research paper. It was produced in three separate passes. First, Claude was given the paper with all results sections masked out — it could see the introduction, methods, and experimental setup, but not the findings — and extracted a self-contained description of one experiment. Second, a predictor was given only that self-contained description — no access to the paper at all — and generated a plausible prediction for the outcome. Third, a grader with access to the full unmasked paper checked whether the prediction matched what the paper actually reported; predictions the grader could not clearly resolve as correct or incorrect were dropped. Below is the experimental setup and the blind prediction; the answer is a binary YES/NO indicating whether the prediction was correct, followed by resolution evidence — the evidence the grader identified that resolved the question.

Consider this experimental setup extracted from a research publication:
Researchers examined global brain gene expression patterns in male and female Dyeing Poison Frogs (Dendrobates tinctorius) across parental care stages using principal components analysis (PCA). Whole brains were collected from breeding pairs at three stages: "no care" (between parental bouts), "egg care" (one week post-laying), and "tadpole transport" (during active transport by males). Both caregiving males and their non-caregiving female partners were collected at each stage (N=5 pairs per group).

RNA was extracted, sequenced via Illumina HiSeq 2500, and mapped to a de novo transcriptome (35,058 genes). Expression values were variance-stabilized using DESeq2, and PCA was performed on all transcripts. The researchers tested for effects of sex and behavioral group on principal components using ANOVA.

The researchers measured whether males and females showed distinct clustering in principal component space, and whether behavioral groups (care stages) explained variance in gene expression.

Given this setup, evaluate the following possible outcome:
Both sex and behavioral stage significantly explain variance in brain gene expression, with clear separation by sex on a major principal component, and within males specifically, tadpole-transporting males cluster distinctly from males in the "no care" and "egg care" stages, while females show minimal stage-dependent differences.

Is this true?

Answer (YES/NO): NO